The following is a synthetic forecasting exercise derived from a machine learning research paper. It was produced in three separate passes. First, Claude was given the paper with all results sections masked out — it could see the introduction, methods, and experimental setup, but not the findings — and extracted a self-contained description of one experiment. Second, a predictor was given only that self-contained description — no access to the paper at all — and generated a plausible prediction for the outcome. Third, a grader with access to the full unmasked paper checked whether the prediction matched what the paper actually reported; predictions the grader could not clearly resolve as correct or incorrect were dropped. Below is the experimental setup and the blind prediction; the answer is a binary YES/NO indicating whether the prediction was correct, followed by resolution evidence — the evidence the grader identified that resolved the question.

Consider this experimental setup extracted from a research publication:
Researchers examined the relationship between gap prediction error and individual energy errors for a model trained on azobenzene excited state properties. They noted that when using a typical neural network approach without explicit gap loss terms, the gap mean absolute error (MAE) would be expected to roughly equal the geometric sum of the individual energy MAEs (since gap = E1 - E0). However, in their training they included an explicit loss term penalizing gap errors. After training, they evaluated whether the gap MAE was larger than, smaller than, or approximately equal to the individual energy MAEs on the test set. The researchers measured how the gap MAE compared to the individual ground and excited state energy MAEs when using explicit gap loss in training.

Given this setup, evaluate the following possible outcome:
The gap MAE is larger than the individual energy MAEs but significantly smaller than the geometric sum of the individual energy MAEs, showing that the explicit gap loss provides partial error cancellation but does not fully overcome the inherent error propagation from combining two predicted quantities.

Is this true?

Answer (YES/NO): NO